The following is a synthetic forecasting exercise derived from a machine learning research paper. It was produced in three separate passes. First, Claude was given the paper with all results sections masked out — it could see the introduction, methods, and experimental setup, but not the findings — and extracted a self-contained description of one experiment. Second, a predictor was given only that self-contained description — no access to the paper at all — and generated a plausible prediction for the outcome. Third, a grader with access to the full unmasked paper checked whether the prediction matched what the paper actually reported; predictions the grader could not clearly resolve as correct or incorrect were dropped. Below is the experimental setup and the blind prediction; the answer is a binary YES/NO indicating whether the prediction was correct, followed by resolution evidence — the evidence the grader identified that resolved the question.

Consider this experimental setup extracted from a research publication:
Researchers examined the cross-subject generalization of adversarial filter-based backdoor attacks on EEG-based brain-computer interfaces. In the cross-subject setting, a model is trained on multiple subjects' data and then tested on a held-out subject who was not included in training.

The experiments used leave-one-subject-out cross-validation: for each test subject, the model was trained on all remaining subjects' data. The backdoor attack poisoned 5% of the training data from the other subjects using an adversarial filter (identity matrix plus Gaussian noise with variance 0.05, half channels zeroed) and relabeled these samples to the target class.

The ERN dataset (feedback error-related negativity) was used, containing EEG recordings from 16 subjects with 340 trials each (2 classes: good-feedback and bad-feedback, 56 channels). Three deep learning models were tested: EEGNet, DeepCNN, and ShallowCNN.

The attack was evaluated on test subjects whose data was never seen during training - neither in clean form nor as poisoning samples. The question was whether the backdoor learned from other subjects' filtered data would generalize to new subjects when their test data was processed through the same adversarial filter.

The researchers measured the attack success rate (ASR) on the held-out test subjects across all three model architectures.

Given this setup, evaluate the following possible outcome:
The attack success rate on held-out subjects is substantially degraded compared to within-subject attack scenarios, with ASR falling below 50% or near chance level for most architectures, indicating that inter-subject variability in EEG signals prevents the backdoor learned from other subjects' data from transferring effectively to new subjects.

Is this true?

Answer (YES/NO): NO